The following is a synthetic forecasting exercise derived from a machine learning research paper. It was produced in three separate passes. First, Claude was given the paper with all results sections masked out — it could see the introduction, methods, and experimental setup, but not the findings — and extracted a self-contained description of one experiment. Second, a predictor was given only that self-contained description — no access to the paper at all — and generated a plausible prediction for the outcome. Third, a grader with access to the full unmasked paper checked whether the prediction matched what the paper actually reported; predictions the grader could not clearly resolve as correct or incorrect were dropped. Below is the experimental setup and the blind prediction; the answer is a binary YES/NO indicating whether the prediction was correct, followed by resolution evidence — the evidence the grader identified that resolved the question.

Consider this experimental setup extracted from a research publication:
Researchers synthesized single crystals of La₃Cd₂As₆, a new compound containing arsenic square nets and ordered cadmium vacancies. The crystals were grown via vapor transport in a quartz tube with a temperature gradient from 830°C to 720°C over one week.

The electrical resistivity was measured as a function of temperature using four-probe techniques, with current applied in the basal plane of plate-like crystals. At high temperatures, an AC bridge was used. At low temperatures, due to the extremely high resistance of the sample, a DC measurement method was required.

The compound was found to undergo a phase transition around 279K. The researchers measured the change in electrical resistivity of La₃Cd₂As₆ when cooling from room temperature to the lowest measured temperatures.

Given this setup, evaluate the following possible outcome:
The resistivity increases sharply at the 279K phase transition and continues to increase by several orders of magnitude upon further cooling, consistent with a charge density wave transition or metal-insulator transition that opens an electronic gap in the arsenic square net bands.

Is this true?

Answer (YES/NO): YES